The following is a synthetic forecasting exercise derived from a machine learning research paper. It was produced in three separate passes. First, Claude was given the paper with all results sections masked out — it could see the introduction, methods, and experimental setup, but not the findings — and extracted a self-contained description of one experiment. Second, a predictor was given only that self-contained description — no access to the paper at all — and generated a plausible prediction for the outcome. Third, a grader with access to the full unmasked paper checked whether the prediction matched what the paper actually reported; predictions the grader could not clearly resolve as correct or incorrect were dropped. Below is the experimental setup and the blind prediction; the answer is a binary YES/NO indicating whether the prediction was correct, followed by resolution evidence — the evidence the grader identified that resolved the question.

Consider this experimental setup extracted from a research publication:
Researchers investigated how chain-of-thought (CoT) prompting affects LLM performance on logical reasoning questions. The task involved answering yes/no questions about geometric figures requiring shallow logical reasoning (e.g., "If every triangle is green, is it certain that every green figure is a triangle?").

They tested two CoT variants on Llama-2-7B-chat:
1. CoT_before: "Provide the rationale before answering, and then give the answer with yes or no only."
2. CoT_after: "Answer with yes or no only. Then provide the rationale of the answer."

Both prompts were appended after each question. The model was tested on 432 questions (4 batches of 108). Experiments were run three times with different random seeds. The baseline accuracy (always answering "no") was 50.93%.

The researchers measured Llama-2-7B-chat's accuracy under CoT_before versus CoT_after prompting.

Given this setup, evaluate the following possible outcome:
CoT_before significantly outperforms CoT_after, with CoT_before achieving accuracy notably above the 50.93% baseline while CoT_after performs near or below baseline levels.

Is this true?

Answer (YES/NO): NO